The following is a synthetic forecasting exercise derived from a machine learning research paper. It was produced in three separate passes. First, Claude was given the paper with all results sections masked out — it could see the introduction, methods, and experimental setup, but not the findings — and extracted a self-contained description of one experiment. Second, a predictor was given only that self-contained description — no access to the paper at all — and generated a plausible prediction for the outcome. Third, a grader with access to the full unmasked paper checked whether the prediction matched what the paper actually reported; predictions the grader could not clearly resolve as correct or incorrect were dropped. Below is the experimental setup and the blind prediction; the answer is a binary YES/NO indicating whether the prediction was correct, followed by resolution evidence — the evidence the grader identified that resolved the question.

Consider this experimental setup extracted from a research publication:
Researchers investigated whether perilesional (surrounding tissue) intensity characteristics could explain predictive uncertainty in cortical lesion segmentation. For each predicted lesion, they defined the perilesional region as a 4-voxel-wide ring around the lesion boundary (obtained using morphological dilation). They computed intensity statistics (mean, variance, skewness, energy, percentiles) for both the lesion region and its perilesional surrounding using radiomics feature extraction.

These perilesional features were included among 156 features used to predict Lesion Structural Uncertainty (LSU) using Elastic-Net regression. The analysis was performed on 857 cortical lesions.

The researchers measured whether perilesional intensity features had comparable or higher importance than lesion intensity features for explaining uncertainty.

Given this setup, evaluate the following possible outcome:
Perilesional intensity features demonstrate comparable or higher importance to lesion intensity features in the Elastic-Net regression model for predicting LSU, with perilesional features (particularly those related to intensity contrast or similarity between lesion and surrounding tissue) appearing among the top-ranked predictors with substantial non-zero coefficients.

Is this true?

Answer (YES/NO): NO